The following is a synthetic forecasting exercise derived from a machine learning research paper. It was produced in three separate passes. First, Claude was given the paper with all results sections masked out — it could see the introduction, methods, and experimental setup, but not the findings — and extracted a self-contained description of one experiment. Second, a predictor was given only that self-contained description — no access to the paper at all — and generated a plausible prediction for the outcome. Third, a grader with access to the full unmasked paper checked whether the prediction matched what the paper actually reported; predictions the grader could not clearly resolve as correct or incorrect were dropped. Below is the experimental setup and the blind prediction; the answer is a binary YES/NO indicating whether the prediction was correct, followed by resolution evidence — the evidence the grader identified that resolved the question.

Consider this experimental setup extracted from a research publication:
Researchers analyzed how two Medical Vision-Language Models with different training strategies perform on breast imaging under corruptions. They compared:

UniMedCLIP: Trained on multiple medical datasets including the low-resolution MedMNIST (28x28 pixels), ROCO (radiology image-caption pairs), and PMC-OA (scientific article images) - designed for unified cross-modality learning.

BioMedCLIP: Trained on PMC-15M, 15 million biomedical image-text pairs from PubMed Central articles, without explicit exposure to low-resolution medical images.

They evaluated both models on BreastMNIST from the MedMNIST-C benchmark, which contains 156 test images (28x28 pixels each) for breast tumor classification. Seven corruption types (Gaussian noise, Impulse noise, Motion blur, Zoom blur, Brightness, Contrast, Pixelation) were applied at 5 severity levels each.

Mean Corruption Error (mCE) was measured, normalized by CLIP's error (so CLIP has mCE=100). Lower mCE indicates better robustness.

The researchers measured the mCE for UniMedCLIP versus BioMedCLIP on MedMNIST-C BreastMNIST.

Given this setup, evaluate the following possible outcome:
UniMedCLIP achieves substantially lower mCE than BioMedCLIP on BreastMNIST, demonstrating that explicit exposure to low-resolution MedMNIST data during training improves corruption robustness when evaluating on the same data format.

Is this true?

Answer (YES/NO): NO